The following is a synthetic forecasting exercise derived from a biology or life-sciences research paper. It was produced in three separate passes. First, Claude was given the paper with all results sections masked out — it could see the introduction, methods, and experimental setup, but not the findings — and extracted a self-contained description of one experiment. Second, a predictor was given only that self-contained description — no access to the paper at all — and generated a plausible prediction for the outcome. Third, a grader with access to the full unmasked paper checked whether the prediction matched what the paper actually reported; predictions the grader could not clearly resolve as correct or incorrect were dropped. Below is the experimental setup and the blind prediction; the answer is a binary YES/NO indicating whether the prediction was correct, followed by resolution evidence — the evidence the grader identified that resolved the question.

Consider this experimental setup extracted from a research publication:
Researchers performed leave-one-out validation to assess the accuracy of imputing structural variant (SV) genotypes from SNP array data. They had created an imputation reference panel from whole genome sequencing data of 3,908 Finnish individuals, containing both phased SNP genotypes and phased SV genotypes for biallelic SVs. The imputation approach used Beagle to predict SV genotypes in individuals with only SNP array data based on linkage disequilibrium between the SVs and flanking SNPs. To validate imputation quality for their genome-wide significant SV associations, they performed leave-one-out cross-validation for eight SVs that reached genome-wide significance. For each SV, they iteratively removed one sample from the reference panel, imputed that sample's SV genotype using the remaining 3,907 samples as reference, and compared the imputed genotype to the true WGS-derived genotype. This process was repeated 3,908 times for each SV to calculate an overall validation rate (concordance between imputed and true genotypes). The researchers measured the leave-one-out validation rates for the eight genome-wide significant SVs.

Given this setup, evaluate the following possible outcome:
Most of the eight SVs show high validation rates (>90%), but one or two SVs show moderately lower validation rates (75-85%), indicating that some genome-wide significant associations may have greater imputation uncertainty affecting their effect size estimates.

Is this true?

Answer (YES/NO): NO